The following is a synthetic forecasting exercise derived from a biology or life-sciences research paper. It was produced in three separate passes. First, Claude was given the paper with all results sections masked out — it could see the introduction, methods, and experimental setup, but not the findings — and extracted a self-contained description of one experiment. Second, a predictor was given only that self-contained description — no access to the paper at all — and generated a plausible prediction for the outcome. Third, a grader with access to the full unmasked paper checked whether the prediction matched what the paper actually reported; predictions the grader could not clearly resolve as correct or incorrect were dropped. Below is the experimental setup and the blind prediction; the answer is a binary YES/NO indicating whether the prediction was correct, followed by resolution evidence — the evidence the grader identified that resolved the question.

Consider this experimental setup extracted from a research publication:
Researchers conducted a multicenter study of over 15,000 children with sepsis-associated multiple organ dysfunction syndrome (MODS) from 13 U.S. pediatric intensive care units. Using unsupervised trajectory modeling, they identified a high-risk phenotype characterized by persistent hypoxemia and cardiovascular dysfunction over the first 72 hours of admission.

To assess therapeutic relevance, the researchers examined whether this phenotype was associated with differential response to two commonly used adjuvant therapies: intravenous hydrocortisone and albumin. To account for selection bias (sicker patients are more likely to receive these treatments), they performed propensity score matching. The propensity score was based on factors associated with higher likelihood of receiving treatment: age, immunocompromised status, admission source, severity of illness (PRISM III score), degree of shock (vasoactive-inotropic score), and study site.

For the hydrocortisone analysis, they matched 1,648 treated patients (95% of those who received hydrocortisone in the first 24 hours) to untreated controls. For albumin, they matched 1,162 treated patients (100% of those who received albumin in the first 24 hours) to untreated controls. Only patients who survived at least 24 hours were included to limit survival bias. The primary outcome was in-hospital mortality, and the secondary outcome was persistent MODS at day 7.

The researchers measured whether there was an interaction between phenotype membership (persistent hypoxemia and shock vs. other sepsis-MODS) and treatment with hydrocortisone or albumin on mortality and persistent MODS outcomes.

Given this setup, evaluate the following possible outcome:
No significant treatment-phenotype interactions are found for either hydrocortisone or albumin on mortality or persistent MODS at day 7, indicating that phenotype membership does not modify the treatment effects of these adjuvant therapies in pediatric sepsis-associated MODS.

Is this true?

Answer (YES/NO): NO